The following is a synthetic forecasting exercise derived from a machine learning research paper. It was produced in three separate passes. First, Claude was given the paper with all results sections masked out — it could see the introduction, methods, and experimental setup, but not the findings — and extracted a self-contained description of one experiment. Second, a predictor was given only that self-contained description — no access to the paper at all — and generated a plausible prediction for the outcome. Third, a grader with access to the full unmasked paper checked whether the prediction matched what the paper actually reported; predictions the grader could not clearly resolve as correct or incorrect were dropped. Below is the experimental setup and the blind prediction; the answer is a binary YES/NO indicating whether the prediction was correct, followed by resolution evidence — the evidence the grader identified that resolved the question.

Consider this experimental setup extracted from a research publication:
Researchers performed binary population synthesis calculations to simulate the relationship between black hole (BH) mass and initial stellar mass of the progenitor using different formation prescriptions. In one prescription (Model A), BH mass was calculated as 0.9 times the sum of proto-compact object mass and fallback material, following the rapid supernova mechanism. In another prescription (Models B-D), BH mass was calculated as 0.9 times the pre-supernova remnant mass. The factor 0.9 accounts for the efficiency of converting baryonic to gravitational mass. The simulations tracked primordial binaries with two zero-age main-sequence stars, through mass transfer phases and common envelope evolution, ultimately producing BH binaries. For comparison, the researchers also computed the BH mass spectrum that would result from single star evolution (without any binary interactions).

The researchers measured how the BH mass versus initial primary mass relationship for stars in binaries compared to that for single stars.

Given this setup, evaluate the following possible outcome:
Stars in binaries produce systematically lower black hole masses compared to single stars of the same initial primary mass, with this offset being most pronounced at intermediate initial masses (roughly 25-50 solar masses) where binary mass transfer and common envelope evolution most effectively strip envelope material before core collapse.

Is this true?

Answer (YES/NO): YES